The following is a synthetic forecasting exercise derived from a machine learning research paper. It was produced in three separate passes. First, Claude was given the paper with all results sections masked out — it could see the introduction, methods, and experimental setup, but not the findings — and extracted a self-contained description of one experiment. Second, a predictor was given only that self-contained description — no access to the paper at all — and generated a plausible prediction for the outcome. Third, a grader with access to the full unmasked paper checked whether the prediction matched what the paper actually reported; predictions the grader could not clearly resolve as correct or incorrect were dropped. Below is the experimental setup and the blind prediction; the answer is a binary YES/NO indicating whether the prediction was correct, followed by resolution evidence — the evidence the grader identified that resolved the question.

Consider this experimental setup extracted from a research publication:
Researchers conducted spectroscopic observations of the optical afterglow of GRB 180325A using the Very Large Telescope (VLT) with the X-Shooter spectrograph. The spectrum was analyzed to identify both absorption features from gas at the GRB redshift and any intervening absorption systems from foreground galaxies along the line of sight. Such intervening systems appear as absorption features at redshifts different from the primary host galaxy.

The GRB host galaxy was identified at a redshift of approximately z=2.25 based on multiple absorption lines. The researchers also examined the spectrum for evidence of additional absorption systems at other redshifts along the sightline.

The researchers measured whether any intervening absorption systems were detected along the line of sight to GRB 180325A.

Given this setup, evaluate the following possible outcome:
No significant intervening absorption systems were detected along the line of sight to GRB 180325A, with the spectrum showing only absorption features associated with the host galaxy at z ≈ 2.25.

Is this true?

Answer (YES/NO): NO